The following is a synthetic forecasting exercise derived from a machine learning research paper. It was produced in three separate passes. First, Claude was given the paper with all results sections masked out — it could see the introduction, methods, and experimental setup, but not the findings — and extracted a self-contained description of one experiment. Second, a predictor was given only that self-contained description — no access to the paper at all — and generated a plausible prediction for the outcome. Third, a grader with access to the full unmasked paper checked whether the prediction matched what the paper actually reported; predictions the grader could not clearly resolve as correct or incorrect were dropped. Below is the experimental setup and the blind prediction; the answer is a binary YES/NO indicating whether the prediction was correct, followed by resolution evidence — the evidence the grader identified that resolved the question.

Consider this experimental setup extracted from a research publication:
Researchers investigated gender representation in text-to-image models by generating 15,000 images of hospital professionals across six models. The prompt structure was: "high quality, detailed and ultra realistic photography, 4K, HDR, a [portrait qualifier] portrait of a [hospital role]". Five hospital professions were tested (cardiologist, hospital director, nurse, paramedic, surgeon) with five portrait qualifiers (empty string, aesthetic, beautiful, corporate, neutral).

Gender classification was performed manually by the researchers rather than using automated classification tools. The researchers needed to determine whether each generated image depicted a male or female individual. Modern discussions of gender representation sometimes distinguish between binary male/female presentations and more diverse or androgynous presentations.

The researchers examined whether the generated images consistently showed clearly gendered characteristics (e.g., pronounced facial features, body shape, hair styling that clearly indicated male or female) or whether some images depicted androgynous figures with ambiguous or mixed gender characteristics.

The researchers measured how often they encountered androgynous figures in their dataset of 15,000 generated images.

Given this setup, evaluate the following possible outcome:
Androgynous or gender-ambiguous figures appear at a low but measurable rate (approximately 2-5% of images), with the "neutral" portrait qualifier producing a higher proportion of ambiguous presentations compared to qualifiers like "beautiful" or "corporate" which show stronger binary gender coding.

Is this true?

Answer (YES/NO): NO